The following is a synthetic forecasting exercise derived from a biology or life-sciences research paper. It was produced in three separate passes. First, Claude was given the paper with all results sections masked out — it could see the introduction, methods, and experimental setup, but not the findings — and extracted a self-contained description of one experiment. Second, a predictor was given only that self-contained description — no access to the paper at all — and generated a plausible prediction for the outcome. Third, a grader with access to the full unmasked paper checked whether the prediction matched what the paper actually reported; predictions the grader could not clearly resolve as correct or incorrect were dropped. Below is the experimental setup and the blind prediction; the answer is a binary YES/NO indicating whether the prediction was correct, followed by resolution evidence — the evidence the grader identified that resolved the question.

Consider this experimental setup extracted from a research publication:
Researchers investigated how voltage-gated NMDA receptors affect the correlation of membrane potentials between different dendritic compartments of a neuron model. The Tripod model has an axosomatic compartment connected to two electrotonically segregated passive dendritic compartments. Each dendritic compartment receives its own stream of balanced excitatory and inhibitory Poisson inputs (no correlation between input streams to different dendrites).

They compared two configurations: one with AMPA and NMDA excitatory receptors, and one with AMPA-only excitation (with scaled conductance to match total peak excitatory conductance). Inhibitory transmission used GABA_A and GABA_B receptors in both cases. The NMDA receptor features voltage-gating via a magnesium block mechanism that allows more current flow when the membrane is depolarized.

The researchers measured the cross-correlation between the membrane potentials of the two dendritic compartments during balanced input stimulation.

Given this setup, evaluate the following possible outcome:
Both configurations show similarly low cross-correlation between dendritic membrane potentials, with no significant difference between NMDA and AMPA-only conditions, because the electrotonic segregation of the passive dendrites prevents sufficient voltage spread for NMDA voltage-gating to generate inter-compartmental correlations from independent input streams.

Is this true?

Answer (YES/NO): NO